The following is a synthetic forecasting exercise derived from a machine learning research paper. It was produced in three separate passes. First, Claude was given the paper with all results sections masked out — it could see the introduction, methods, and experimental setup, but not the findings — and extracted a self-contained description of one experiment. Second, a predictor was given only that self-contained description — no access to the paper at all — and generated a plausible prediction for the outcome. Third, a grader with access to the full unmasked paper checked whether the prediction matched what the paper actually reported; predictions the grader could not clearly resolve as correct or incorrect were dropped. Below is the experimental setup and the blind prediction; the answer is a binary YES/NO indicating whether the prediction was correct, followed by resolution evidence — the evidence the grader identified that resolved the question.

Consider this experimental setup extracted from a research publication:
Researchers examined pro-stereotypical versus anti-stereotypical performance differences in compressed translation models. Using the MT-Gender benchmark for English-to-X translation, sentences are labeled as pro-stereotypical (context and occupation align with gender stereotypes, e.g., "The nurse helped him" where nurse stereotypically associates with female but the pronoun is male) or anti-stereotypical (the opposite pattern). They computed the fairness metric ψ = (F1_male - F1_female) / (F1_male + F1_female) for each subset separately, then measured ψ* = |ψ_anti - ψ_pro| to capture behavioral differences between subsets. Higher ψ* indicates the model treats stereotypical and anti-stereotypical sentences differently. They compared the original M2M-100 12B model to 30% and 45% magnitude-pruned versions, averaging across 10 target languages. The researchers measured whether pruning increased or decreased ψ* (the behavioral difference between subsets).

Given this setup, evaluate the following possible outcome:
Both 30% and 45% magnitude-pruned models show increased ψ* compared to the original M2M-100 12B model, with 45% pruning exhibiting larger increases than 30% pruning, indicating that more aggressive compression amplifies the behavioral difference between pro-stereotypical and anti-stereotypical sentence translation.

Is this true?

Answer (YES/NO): YES